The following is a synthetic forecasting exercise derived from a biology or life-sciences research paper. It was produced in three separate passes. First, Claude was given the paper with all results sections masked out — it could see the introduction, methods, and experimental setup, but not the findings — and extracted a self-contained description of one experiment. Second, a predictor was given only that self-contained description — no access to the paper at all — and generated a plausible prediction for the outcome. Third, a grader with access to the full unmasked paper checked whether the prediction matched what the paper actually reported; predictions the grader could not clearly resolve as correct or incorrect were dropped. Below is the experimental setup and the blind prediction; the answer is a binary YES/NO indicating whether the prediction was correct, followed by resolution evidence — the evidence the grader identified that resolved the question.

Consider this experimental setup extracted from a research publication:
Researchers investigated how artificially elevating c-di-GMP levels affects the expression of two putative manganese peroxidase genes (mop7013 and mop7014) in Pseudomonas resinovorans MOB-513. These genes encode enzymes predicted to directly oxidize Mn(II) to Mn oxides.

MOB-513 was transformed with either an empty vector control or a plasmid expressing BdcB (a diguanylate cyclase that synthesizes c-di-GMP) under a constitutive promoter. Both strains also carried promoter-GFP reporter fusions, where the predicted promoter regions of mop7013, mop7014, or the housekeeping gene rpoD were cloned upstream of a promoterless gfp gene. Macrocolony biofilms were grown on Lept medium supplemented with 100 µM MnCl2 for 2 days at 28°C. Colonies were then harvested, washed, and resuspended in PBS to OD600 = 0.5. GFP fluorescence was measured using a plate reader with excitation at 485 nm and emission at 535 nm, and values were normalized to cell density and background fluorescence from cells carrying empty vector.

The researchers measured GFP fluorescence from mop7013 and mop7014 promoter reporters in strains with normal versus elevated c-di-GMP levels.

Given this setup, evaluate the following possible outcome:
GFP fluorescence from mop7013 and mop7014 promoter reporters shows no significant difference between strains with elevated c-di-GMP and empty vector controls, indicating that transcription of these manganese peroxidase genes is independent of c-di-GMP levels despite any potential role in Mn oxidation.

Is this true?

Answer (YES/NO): NO